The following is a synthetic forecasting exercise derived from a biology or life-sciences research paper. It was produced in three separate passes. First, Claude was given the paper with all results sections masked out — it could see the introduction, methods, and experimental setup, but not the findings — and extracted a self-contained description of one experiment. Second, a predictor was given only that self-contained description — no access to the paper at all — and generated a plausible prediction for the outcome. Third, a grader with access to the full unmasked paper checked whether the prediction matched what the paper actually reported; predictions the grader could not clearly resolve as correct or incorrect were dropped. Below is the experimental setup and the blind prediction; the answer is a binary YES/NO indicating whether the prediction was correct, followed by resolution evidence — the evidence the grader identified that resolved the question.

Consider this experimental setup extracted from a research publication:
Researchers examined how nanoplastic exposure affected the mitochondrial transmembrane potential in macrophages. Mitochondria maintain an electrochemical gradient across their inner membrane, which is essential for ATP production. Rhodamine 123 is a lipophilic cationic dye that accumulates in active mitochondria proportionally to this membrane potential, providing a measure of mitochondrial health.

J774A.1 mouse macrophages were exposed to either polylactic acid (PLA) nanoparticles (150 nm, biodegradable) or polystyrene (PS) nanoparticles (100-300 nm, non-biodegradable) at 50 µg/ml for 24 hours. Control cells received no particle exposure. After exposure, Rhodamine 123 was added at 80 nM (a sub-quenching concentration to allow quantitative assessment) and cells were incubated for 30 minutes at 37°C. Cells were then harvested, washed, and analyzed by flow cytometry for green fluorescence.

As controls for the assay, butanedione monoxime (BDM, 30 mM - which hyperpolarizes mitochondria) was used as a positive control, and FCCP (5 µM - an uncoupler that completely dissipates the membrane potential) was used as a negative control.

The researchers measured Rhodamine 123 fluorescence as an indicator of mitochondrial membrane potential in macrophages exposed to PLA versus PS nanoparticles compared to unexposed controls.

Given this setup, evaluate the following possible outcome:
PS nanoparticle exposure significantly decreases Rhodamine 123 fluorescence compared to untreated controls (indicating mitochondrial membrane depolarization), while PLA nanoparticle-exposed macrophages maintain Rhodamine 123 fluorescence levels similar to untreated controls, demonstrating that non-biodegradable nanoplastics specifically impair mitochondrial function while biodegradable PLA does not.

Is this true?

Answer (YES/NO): NO